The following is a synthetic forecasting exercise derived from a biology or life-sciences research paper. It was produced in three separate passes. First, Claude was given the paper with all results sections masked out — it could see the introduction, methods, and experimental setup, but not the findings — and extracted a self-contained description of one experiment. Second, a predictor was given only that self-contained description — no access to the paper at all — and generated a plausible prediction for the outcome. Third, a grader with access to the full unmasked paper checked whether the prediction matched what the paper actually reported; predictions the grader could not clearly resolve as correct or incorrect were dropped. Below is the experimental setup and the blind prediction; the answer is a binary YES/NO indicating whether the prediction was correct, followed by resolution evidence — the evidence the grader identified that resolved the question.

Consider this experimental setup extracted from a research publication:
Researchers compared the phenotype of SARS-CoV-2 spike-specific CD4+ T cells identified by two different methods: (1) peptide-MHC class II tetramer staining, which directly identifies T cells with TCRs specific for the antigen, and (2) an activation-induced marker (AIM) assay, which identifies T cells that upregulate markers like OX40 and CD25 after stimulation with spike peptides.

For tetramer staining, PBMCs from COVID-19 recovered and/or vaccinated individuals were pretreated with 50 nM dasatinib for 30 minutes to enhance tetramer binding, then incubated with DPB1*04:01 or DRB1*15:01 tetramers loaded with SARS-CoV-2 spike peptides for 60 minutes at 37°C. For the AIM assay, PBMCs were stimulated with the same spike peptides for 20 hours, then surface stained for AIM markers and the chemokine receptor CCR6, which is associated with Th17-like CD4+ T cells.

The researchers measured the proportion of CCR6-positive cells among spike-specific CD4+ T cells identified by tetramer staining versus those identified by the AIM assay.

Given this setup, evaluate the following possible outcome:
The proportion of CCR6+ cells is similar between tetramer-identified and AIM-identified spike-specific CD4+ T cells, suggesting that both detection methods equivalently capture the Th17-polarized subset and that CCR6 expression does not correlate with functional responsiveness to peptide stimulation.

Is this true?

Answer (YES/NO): NO